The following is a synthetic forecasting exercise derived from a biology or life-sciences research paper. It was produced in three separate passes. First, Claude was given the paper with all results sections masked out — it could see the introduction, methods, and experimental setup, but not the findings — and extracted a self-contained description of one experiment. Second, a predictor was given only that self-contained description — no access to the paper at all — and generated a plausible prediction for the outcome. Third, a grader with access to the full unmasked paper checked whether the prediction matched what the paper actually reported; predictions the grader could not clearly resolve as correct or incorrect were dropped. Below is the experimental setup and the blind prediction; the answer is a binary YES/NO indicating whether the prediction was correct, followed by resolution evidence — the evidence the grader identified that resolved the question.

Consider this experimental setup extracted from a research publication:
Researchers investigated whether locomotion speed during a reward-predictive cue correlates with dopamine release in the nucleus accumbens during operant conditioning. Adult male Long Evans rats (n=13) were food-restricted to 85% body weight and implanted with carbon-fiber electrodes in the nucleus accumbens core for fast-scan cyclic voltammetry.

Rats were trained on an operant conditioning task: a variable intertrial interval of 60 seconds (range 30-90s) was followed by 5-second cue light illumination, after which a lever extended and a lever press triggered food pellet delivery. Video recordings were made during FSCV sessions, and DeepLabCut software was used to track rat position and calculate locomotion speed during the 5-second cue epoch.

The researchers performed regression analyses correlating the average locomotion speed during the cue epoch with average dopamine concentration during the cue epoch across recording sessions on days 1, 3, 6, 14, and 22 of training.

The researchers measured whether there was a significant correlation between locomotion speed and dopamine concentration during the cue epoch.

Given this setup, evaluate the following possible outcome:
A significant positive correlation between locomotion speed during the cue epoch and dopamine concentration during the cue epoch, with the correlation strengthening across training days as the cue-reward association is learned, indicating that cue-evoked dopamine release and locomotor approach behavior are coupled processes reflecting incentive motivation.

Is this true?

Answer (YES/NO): NO